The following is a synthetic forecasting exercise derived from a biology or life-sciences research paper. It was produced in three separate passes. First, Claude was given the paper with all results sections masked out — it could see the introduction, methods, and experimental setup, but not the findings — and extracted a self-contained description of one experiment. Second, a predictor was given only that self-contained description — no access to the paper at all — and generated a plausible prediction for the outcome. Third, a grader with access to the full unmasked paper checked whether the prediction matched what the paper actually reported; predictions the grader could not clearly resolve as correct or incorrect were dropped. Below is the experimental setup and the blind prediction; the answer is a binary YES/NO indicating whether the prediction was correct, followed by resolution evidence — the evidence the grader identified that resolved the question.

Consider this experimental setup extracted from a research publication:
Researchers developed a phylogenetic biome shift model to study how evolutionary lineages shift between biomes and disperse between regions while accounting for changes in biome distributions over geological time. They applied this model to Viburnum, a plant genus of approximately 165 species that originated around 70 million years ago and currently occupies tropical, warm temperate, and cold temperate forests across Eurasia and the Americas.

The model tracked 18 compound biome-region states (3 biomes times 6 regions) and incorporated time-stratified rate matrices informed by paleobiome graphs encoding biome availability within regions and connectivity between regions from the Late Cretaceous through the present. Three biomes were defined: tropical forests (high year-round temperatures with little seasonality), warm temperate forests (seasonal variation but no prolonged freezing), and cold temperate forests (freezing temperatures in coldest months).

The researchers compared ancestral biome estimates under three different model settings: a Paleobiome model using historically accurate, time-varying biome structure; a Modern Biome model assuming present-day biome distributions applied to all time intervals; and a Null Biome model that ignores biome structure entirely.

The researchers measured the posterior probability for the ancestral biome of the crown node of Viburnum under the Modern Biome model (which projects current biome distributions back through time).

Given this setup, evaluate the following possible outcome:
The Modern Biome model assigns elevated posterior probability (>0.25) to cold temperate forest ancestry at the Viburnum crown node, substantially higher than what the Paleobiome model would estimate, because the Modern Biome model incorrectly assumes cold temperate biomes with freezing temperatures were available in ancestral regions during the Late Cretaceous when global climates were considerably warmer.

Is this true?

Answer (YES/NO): YES